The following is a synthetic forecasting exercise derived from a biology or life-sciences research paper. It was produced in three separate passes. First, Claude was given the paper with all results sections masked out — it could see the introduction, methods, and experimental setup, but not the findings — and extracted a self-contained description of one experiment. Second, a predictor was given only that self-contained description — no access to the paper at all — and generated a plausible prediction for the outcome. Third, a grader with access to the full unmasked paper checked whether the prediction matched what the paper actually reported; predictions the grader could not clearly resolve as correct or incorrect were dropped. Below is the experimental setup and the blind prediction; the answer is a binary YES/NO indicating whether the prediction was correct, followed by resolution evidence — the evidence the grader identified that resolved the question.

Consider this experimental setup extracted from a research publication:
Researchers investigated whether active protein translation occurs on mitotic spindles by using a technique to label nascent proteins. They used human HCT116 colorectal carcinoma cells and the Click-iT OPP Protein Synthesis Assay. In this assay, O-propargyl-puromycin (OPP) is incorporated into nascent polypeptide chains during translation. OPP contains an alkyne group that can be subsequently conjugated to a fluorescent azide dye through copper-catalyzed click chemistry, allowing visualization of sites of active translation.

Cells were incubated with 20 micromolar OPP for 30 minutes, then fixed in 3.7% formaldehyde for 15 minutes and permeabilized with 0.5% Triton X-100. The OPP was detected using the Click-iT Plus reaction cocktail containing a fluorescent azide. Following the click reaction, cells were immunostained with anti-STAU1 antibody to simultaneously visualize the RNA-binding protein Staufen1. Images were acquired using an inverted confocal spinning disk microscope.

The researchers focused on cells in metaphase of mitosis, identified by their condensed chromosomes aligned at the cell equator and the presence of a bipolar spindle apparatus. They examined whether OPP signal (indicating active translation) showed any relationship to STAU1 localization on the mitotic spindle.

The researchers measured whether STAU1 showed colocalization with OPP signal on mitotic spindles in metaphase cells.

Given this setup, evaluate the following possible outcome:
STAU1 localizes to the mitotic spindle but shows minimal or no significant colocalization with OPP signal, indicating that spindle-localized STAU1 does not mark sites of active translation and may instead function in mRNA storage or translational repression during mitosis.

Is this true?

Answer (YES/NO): NO